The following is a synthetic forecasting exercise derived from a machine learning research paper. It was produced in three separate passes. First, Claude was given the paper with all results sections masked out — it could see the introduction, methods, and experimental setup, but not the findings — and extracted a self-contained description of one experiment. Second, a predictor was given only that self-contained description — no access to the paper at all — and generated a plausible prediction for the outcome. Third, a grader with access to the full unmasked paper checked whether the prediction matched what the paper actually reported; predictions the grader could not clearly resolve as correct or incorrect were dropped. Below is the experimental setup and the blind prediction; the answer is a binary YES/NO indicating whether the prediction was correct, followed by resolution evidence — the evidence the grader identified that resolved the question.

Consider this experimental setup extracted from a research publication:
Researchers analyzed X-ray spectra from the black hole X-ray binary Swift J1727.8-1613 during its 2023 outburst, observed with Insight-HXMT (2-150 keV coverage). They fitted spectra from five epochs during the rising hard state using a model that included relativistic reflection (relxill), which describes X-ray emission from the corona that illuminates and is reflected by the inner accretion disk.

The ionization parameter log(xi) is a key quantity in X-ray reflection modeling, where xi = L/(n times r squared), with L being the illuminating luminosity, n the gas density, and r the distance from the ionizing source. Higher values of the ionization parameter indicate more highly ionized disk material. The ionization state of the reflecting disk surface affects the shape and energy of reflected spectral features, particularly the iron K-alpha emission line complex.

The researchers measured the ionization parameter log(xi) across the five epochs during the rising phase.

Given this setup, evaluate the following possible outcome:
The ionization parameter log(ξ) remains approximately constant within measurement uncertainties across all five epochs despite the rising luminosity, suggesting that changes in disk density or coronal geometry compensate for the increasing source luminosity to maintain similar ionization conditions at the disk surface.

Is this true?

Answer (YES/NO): NO